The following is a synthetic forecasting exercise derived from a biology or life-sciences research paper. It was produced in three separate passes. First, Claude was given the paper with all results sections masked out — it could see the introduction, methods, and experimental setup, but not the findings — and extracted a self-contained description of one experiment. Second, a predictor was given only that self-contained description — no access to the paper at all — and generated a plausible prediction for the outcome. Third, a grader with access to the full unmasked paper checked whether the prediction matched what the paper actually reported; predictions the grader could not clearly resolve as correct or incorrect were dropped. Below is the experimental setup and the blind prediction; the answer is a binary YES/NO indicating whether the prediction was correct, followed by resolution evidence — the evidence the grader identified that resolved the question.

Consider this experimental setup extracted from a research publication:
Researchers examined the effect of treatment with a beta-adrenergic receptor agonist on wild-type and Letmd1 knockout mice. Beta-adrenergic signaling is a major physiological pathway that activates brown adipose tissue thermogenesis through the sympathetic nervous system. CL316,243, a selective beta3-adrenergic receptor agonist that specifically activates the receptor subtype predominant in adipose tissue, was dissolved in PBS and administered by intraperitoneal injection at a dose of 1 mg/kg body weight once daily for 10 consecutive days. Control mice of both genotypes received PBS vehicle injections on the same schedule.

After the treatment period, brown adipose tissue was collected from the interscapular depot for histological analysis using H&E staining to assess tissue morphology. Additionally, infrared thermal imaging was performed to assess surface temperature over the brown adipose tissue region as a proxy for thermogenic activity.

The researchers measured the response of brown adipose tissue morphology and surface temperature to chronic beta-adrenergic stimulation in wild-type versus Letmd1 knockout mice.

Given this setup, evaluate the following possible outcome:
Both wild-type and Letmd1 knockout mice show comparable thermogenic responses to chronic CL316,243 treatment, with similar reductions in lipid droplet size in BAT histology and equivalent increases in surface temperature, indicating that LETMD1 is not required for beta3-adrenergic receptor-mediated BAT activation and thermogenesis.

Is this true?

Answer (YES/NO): NO